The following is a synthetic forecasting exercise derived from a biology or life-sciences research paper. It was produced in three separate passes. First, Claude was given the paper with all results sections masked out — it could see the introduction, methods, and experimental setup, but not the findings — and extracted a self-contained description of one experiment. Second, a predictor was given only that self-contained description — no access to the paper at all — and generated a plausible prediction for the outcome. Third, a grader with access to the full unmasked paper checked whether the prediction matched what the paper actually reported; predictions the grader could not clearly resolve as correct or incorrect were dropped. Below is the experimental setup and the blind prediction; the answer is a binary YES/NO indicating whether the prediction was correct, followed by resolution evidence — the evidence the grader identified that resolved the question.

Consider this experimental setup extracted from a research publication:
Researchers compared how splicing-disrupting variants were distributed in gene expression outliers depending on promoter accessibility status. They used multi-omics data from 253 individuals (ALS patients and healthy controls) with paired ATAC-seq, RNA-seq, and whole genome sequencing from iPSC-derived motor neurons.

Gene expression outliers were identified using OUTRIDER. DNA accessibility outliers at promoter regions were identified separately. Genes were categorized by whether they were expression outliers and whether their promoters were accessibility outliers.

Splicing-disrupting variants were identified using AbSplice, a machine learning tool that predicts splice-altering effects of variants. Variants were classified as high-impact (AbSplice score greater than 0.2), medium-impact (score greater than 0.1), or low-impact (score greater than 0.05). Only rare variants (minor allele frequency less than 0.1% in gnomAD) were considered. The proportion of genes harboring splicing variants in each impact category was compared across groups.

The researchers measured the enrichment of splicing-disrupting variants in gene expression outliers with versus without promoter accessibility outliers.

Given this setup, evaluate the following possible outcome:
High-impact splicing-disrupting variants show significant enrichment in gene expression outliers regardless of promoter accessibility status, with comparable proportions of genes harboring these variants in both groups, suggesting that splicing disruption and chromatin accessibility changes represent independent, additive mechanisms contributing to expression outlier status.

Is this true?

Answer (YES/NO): NO